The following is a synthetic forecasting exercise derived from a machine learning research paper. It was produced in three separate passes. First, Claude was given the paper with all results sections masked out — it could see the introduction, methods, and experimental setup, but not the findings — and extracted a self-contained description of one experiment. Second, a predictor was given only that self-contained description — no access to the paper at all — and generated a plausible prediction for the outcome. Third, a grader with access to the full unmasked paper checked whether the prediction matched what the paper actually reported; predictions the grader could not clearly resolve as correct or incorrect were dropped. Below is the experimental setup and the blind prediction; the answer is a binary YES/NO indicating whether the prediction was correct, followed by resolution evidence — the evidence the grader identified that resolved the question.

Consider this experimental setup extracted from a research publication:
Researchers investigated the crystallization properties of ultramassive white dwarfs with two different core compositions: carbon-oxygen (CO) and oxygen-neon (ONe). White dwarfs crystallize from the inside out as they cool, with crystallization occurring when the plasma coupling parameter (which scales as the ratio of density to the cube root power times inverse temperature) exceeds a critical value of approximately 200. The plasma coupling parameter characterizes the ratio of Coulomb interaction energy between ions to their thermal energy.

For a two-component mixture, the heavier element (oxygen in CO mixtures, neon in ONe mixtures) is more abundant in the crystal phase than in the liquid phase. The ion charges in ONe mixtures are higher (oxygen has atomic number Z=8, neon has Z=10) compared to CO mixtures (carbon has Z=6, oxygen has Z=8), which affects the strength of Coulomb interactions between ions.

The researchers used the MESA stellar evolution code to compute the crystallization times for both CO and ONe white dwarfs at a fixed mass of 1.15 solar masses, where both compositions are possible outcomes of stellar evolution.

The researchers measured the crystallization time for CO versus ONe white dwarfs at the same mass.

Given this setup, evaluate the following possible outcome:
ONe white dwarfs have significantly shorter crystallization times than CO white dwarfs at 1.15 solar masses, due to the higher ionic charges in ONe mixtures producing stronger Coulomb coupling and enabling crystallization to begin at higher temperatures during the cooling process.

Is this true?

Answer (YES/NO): YES